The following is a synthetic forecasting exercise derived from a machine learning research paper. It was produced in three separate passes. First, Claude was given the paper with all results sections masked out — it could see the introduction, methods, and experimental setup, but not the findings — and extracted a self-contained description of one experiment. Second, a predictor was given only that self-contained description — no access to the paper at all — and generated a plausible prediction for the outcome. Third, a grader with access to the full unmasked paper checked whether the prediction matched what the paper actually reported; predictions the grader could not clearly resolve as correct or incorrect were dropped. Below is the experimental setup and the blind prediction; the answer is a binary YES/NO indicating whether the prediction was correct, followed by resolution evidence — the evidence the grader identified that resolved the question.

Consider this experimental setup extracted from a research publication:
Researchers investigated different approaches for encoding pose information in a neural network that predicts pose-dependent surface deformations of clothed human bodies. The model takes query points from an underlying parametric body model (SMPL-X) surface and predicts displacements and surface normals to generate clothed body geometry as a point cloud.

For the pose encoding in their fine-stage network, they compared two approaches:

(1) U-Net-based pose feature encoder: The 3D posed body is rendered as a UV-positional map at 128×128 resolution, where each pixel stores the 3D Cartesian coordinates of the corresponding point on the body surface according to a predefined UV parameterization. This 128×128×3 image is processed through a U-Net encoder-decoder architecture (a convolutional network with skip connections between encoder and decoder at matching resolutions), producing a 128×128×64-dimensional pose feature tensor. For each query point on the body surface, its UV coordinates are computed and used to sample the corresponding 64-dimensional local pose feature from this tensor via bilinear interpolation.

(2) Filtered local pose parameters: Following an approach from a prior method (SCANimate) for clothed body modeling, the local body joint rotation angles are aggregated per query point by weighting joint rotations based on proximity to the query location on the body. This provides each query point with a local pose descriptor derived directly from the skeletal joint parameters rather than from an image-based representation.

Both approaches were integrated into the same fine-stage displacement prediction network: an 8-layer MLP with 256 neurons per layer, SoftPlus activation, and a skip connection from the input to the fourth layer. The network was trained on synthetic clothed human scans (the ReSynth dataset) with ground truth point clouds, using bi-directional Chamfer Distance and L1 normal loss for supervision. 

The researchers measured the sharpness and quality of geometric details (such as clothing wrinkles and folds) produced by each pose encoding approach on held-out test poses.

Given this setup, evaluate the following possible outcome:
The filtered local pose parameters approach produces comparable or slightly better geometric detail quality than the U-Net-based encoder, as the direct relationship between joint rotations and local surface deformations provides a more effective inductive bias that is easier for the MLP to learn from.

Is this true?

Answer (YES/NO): NO